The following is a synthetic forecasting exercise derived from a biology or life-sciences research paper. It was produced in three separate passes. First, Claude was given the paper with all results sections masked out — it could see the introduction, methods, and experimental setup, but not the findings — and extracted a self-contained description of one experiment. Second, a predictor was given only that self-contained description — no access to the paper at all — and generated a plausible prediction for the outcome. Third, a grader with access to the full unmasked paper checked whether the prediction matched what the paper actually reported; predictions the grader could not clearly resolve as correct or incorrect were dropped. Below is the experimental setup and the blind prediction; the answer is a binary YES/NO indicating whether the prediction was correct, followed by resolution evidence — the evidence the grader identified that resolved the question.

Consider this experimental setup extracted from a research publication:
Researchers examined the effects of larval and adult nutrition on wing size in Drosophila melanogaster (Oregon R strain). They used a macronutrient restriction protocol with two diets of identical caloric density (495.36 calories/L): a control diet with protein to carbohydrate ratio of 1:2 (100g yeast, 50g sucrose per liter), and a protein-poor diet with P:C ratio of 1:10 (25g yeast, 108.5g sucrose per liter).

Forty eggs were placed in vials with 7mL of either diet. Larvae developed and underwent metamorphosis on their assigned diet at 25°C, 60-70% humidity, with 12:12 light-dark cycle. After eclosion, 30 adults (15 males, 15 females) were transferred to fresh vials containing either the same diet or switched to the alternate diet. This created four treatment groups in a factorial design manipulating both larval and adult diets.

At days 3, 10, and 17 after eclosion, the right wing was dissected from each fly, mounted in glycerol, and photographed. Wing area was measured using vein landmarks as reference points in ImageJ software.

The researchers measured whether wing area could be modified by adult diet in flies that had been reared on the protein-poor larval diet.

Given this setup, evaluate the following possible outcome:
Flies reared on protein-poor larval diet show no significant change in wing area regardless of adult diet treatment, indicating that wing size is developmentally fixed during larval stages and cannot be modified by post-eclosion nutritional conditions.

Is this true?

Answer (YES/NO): YES